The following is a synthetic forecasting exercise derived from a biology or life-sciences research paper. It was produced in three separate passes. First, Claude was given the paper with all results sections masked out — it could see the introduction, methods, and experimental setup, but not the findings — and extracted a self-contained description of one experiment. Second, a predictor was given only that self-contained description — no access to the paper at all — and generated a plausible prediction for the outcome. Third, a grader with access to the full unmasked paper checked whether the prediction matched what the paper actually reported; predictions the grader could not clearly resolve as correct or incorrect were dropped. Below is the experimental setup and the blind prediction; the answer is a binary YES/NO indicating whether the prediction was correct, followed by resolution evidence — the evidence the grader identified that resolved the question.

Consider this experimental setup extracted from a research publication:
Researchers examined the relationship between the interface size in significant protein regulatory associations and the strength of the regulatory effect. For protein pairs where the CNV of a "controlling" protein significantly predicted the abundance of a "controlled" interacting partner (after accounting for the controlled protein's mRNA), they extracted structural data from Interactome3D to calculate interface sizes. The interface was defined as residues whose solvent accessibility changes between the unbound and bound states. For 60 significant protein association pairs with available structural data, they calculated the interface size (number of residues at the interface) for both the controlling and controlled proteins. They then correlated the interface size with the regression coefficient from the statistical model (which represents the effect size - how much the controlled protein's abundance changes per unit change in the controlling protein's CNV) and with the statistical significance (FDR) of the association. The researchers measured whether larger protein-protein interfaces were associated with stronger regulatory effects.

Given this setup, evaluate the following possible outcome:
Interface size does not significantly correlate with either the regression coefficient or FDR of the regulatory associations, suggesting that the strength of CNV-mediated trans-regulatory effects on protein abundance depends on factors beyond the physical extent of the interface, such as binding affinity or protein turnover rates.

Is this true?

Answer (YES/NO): NO